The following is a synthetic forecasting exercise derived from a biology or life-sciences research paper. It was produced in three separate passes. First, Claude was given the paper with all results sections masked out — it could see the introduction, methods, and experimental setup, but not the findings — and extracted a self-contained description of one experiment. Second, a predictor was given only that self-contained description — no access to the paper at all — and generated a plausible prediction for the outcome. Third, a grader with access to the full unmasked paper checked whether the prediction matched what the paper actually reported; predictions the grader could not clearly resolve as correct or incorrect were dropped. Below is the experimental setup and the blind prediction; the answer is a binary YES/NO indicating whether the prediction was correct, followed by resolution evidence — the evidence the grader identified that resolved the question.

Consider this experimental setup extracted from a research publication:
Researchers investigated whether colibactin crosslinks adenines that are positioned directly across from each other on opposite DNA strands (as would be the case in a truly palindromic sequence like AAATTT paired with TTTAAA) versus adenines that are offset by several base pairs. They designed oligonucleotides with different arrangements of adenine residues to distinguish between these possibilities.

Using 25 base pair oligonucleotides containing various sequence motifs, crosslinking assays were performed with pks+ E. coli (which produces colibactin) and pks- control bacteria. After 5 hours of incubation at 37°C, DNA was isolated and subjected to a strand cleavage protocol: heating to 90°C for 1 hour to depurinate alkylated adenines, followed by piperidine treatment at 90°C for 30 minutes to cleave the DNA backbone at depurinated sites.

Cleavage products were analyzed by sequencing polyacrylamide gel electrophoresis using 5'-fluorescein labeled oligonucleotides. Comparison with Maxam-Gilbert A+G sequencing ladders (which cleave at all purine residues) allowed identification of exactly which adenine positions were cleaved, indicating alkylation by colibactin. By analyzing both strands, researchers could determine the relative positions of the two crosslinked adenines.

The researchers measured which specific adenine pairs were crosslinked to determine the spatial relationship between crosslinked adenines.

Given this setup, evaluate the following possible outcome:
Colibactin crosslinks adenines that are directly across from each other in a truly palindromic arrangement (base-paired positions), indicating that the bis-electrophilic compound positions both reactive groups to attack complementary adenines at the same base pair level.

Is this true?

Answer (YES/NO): NO